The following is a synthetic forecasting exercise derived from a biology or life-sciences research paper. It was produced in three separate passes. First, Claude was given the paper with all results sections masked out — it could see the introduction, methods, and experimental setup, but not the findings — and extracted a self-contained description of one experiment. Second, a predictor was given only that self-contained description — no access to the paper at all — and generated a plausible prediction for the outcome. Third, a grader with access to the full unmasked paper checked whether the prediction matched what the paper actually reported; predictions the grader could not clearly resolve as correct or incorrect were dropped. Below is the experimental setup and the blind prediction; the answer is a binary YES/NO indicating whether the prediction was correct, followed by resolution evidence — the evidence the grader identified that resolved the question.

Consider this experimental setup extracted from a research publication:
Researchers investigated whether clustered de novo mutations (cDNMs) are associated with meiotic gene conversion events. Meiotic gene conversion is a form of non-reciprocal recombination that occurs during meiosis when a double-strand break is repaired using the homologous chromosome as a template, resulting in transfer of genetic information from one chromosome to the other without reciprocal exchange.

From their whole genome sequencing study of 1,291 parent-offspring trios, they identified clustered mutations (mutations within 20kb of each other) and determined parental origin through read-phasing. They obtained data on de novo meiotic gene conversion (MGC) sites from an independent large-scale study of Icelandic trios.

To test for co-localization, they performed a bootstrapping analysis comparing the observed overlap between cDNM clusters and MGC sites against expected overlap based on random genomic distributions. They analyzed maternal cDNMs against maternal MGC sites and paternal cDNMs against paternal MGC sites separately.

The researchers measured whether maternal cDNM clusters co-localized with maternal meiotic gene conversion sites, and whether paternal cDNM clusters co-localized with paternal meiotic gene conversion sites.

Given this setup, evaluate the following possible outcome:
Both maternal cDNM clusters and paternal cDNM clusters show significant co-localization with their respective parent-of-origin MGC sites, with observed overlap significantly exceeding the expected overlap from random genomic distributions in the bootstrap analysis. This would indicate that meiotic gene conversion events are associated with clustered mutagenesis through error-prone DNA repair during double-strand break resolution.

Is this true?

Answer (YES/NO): NO